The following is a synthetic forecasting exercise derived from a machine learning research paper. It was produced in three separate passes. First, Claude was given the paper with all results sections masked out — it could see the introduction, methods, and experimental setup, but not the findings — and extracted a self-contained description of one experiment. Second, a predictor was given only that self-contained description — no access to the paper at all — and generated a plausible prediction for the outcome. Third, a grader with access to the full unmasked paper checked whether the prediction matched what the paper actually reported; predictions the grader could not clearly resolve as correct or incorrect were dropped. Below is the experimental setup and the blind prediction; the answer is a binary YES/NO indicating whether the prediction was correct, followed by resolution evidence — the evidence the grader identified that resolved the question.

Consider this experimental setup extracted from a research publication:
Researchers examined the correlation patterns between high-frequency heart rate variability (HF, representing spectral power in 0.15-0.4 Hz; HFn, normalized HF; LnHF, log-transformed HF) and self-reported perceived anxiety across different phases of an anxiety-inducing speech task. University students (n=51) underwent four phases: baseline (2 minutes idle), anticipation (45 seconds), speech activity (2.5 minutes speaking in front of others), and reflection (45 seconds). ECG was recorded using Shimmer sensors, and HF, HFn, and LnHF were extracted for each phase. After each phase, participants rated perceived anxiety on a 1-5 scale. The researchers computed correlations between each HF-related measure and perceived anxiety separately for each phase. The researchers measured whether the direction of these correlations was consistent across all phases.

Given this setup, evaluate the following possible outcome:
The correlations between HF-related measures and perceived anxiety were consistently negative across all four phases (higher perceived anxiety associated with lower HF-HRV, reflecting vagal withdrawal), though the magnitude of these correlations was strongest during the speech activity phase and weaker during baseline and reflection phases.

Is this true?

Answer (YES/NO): NO